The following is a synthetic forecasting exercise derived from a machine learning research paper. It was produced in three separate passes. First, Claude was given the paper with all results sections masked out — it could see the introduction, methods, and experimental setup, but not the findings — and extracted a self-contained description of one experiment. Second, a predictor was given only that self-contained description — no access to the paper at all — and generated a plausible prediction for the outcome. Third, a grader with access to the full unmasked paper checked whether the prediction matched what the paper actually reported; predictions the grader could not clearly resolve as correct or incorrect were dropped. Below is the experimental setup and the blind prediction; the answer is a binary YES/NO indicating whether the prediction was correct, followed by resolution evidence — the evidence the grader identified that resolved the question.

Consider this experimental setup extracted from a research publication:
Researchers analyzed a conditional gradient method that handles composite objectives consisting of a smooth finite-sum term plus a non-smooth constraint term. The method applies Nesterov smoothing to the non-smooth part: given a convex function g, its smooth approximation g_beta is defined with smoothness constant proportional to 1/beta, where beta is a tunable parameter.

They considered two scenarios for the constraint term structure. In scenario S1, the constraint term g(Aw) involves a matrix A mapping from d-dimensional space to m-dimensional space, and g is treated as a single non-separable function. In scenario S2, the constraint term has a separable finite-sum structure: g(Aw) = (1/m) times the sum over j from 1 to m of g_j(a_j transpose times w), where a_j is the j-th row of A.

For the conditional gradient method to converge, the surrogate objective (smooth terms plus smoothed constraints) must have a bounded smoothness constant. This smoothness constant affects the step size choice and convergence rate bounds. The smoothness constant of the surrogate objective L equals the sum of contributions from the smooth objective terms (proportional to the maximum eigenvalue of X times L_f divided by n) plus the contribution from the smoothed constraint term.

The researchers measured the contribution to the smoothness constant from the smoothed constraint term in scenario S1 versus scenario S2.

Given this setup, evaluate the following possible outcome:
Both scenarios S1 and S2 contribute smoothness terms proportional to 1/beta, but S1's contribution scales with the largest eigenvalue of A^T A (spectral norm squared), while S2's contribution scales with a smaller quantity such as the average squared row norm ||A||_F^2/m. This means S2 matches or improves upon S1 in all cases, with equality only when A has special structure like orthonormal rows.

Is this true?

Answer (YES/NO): NO